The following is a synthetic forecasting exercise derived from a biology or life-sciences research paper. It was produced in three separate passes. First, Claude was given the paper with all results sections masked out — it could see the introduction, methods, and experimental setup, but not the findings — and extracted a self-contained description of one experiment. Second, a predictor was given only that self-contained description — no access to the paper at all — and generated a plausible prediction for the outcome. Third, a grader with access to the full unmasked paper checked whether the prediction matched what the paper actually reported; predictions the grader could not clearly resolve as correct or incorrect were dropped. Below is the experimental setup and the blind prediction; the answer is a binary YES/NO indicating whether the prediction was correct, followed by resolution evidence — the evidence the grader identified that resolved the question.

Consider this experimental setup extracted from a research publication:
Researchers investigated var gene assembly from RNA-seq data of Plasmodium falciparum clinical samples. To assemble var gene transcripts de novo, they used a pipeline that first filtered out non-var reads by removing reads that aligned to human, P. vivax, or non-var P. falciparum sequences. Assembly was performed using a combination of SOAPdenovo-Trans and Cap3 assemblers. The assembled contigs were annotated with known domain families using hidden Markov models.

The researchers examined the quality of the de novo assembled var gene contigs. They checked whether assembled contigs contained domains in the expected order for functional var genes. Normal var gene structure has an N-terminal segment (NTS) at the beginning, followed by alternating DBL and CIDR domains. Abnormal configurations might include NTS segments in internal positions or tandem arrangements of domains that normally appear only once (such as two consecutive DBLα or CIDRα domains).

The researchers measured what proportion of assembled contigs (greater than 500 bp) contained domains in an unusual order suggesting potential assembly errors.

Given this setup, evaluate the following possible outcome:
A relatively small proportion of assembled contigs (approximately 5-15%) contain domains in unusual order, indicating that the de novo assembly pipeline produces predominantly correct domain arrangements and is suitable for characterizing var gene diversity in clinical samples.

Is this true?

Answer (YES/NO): YES